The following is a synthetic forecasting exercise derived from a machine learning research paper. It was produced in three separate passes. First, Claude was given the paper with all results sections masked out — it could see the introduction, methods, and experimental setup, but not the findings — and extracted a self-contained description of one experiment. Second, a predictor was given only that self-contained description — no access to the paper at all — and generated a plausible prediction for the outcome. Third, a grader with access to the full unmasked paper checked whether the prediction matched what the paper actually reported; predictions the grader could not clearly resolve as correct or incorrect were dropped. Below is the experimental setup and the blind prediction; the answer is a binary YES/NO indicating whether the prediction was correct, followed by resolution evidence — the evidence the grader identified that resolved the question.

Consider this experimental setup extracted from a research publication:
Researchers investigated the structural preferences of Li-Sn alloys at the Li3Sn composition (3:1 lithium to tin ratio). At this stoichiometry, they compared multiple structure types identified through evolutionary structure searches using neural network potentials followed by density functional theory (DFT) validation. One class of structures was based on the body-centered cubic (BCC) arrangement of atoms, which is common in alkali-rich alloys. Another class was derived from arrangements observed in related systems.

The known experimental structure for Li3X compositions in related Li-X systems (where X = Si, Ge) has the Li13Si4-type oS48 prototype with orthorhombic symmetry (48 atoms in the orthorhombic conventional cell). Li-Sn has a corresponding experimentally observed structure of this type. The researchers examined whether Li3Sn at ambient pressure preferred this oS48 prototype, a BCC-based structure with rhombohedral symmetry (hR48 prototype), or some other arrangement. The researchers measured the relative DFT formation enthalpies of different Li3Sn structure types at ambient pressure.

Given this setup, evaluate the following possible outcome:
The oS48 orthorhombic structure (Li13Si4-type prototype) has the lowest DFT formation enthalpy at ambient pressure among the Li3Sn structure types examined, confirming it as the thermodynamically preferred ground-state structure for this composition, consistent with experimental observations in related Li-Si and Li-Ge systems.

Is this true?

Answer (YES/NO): NO